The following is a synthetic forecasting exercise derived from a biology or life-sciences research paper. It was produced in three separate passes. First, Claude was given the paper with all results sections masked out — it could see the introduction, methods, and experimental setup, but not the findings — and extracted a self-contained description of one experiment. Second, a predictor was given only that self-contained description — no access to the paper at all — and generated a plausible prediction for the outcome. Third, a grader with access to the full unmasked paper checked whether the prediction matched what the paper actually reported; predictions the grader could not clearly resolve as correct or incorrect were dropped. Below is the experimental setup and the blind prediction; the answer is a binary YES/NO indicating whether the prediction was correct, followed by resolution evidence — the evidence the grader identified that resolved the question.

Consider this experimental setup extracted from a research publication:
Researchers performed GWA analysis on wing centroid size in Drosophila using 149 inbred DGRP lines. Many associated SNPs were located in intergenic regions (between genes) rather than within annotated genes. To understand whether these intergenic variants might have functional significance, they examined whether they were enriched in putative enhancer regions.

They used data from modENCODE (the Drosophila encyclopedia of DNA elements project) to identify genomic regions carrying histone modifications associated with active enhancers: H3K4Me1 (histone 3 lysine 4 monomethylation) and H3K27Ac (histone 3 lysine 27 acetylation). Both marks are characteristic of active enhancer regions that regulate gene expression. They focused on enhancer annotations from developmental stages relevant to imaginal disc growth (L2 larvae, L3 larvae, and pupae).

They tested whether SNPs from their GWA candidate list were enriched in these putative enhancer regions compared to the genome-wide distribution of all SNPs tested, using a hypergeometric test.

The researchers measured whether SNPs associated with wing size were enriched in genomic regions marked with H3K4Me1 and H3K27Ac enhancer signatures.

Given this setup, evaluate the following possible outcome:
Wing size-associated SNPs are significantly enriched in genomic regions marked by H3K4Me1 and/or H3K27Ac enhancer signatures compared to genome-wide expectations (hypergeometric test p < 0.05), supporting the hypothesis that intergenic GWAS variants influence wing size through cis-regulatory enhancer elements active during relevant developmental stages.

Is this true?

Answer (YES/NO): YES